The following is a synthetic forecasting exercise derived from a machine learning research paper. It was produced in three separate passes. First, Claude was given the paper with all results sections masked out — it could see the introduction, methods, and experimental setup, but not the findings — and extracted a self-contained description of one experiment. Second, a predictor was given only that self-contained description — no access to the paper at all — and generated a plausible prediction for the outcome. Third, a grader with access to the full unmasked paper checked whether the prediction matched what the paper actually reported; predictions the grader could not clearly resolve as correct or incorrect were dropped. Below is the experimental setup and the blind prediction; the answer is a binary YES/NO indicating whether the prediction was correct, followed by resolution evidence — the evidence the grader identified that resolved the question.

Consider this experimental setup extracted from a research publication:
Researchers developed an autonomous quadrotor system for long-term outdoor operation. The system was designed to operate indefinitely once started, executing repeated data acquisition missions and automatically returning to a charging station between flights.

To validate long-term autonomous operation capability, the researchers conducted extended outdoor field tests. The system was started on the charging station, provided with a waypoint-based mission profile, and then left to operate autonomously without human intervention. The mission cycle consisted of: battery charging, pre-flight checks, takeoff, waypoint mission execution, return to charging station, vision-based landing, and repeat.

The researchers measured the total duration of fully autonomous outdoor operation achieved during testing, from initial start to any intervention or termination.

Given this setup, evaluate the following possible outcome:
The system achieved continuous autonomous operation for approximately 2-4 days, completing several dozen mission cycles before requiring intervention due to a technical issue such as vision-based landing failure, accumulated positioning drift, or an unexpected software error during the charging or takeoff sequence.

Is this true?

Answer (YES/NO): NO